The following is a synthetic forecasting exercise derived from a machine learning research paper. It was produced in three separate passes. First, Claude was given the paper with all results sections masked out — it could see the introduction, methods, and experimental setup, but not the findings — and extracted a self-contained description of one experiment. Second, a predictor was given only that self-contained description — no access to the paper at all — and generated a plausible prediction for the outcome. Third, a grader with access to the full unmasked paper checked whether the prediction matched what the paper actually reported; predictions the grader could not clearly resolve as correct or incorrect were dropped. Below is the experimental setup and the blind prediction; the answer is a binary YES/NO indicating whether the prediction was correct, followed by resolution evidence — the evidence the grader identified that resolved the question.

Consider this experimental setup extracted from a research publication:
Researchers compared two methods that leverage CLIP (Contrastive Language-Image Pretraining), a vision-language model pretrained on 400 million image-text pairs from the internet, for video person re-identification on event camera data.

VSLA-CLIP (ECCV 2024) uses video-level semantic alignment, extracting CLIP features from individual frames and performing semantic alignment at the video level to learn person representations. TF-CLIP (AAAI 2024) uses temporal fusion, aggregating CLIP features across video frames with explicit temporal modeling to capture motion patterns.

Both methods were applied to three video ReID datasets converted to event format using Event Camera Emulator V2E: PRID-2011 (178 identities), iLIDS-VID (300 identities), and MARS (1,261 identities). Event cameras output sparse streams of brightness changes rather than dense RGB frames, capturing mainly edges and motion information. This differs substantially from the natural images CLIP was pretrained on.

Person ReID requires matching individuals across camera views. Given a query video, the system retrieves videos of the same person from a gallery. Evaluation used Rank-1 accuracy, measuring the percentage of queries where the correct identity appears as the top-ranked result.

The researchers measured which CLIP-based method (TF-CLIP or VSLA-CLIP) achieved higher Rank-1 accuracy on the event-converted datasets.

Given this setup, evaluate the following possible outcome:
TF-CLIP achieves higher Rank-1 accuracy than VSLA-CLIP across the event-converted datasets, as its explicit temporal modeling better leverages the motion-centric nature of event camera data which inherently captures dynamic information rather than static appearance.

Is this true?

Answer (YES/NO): YES